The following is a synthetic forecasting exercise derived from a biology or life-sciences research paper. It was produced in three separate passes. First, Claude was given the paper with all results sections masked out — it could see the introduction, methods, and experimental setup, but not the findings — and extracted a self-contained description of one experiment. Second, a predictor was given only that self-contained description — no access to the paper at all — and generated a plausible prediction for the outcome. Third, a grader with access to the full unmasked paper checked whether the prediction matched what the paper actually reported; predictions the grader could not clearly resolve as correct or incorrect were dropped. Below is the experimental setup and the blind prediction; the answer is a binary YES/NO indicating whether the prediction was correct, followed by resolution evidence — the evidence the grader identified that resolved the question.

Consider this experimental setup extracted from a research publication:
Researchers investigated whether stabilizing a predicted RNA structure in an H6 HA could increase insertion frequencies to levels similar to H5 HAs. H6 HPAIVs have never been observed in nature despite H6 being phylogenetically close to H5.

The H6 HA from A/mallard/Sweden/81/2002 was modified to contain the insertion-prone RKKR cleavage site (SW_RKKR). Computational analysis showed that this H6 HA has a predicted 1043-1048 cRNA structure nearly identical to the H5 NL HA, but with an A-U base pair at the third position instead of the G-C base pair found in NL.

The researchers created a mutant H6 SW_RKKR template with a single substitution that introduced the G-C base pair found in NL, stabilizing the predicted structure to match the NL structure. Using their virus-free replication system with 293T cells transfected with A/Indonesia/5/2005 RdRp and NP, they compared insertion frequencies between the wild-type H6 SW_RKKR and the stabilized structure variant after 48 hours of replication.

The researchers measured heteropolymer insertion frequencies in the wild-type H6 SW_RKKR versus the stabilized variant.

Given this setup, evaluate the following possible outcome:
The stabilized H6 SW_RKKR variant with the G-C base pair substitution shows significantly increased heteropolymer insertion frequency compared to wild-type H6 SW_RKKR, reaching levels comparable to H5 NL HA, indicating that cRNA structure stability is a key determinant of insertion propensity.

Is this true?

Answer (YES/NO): YES